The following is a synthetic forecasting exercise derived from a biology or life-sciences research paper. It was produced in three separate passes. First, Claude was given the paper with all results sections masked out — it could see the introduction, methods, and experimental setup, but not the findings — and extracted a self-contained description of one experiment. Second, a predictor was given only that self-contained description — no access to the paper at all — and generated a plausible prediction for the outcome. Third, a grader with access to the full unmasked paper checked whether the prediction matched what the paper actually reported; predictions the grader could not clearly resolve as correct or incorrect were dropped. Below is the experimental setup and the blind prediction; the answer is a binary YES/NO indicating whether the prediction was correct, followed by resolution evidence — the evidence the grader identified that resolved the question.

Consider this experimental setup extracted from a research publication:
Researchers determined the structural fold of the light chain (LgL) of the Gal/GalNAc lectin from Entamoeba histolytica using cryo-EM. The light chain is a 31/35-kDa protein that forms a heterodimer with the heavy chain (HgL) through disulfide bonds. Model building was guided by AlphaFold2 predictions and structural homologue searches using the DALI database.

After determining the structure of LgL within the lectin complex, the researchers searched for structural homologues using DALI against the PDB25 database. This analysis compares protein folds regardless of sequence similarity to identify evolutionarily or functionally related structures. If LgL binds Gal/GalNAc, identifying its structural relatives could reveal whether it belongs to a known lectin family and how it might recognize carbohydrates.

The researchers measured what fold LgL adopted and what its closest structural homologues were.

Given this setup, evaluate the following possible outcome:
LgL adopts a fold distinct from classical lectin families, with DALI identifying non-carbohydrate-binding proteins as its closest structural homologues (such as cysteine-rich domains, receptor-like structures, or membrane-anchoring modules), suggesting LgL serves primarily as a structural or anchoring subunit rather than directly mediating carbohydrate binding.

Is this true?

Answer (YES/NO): NO